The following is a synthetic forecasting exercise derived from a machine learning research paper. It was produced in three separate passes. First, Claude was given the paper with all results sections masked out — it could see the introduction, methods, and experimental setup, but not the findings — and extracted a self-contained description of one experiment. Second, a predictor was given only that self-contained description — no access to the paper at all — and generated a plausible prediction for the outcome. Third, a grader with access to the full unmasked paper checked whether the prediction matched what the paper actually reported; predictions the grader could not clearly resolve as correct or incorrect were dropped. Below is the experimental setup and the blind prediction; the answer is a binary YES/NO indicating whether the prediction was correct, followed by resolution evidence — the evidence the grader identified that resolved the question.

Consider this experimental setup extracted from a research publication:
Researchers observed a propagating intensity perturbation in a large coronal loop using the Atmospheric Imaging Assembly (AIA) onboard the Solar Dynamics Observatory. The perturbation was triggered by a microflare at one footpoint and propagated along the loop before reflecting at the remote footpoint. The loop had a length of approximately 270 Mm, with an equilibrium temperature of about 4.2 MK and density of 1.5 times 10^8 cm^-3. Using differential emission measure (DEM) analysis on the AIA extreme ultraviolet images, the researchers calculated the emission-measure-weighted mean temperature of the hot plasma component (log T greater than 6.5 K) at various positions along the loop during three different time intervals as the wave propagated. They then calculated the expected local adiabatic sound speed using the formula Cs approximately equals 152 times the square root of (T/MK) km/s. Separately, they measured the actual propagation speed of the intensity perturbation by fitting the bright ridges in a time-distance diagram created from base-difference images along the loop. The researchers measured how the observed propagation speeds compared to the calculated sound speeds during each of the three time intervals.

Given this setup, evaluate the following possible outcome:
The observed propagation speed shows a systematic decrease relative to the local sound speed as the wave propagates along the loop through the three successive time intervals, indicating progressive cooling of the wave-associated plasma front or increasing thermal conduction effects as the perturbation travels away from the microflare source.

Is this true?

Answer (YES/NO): NO